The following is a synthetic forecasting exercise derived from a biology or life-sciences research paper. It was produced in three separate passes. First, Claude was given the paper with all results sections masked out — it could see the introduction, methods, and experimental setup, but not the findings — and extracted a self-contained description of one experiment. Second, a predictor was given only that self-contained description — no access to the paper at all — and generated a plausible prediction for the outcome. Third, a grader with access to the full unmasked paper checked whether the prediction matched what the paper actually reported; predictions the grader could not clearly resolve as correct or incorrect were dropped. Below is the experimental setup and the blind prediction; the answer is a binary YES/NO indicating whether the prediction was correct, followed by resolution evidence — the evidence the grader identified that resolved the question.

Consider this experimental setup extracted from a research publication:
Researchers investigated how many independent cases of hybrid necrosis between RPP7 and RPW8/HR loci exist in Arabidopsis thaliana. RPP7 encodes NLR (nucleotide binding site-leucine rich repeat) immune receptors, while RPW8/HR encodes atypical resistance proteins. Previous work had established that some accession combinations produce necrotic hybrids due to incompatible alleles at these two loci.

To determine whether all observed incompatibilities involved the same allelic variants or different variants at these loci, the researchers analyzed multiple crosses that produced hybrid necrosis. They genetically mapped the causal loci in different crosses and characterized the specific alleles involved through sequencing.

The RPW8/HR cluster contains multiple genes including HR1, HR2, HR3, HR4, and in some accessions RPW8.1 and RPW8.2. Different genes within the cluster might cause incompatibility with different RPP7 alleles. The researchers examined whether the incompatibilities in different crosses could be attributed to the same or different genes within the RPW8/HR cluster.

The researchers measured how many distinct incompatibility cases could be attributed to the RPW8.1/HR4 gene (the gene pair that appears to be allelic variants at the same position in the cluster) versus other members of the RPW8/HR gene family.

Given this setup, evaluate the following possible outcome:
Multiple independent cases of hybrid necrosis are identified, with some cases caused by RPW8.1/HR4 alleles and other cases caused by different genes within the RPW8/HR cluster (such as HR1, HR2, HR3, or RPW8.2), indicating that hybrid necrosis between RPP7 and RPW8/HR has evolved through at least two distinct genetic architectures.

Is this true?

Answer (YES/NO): YES